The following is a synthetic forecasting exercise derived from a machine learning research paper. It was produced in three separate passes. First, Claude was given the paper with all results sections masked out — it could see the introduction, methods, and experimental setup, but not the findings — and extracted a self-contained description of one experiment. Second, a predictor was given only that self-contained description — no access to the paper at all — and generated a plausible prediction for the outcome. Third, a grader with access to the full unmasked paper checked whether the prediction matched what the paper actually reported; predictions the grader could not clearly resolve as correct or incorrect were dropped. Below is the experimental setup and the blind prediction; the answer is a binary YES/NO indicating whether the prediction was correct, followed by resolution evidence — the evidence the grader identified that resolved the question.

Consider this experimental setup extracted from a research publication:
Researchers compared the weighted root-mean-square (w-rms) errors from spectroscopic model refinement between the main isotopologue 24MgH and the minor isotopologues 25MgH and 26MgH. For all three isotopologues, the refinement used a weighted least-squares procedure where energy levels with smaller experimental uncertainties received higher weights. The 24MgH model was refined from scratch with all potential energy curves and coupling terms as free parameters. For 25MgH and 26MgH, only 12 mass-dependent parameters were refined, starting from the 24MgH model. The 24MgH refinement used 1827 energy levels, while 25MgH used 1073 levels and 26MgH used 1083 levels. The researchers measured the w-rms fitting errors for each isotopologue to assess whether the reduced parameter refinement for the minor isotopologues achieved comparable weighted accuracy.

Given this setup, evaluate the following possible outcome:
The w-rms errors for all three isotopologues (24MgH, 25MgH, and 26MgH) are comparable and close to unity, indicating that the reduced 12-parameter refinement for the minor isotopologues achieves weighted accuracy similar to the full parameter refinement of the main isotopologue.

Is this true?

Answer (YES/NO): NO